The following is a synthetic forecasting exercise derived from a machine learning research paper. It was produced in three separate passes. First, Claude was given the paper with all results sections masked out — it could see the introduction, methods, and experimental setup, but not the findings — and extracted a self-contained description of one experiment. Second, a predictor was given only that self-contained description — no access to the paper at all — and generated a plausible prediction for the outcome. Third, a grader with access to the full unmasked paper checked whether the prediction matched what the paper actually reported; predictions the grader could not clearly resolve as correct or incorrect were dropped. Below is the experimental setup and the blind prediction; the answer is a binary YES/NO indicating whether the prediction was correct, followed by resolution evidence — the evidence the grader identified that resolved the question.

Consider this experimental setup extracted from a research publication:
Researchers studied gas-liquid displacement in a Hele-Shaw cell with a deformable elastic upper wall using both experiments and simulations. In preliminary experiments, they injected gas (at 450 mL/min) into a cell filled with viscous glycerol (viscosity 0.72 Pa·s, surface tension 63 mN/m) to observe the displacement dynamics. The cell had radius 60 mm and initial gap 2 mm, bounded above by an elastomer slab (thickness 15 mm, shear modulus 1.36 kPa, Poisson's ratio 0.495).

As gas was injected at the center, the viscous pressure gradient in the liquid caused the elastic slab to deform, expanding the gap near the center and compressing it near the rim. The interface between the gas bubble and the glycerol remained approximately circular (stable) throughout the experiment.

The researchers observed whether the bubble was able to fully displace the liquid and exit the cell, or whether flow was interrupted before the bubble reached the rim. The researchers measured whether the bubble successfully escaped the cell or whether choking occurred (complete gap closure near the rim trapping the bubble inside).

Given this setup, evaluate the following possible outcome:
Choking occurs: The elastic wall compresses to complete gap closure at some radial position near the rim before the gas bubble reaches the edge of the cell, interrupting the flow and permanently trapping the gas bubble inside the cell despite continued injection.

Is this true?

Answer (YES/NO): YES